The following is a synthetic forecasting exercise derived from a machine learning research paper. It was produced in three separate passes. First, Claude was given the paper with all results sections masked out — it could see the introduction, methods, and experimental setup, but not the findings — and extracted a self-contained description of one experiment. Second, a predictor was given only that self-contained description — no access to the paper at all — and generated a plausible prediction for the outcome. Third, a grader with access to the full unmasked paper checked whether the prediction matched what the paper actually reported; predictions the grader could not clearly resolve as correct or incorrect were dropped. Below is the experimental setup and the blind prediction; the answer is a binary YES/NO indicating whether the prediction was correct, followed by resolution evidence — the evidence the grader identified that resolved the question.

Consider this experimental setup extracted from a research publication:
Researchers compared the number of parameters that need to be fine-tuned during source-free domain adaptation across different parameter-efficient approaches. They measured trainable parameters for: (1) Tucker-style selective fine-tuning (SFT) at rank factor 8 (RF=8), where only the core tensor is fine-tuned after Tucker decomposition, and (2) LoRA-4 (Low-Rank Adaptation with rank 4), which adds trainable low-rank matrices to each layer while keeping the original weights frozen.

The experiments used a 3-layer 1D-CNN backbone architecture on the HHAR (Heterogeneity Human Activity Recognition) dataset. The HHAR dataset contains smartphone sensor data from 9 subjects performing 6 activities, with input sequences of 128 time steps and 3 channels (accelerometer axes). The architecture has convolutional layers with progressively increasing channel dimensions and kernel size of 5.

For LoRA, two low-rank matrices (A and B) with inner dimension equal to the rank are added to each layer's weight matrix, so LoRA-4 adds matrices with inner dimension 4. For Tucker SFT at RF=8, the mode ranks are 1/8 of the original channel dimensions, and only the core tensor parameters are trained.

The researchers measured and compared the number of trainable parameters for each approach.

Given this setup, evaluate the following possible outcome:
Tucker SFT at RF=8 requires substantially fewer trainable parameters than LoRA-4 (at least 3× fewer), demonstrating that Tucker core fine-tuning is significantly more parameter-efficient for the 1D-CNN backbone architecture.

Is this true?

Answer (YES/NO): NO